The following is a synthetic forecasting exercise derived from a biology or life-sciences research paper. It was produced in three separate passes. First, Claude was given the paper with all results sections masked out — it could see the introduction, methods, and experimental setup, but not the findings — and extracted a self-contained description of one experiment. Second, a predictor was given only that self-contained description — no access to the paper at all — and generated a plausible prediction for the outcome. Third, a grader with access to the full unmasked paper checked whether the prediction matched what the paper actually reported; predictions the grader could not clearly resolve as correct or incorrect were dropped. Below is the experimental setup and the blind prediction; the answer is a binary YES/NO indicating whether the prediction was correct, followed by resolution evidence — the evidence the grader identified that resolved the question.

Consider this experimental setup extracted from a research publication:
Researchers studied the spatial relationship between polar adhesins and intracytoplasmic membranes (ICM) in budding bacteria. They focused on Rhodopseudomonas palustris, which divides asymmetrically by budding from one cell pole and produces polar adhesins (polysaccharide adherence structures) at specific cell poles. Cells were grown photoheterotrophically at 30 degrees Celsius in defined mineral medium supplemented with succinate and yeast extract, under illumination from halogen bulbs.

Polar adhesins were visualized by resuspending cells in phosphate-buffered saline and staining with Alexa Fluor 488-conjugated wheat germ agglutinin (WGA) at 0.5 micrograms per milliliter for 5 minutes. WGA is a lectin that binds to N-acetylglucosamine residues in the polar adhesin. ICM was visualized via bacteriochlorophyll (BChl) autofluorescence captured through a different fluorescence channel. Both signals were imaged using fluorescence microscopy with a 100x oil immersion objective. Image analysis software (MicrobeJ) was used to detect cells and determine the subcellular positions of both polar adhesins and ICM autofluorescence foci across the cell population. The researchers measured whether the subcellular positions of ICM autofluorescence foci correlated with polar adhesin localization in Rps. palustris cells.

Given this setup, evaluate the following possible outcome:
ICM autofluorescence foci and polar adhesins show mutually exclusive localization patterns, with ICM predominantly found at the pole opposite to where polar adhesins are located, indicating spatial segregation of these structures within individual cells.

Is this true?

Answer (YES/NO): NO